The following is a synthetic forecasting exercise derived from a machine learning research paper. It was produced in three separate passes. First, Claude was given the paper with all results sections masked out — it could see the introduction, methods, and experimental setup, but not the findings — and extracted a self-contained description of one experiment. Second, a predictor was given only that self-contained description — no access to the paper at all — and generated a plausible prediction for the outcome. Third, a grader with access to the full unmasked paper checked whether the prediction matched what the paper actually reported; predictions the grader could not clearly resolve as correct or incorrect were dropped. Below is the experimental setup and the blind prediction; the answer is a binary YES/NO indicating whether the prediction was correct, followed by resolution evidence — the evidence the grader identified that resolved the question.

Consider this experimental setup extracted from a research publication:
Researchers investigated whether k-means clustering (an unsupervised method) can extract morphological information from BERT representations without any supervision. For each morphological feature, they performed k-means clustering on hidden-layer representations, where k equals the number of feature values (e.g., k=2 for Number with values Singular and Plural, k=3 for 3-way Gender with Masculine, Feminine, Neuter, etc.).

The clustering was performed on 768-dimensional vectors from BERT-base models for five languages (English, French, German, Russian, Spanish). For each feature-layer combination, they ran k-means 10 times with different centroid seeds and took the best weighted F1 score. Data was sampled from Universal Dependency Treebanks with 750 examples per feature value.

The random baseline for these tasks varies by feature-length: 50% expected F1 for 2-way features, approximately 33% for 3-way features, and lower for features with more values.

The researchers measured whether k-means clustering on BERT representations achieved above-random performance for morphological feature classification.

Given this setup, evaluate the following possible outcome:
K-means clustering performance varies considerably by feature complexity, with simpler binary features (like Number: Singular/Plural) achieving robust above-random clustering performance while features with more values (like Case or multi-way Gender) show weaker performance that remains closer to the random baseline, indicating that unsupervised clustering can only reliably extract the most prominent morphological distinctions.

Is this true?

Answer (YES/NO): NO